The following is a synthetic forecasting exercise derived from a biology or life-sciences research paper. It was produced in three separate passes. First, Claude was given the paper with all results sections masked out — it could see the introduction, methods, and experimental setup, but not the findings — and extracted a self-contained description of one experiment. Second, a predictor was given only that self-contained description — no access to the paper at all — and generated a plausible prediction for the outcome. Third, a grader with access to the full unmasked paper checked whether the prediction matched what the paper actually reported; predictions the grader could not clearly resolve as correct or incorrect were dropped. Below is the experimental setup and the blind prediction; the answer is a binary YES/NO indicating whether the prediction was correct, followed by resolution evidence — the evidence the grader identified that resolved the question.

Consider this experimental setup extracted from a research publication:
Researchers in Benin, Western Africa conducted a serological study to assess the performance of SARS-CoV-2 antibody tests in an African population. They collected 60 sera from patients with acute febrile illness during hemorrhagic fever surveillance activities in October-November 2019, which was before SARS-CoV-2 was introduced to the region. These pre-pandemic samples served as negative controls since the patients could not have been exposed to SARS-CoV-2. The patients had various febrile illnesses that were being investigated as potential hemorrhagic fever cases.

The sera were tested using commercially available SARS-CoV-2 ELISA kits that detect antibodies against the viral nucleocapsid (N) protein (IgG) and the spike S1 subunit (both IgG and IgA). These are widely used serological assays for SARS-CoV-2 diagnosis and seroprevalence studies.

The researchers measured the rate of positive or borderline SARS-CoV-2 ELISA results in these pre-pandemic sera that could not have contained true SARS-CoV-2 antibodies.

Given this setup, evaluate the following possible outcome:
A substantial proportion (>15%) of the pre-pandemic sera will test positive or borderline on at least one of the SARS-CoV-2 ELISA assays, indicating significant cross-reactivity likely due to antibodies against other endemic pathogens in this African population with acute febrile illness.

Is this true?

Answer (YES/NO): YES